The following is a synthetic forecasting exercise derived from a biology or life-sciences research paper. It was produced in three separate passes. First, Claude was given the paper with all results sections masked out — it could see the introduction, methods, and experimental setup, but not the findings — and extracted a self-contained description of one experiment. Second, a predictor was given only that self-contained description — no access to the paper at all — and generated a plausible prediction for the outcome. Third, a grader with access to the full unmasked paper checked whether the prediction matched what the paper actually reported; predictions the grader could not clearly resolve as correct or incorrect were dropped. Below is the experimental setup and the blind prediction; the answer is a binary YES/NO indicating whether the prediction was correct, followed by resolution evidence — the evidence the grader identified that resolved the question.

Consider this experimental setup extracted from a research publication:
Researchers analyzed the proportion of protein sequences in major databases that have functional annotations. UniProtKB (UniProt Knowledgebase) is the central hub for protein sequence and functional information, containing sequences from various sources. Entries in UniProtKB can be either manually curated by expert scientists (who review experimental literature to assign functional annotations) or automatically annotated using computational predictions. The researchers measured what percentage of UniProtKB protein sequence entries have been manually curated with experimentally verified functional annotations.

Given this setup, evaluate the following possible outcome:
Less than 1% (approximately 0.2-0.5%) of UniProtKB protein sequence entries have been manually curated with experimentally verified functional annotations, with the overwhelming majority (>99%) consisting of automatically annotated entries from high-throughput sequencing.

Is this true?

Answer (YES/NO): YES